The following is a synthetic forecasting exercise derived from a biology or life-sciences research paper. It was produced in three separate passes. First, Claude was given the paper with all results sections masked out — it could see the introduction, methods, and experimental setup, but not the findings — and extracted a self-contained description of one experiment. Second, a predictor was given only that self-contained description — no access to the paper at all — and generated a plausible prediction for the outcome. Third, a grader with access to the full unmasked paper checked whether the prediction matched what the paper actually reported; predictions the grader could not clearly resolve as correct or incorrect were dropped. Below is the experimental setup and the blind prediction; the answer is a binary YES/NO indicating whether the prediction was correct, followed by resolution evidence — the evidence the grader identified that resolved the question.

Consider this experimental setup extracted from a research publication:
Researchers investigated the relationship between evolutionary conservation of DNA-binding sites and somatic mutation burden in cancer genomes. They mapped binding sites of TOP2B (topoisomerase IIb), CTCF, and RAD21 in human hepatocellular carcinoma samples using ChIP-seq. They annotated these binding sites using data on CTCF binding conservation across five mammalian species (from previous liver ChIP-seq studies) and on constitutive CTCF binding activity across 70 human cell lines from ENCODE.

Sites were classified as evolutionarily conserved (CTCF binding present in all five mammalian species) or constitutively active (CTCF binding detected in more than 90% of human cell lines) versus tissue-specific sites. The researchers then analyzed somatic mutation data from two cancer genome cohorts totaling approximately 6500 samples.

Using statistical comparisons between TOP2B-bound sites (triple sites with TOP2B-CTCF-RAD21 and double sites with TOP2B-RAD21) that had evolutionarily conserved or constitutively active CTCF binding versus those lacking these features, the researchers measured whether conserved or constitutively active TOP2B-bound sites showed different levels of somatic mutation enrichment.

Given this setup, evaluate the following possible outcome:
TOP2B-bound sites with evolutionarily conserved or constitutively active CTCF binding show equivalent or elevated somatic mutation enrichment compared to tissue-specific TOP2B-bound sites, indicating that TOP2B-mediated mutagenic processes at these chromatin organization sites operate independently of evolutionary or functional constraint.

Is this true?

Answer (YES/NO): YES